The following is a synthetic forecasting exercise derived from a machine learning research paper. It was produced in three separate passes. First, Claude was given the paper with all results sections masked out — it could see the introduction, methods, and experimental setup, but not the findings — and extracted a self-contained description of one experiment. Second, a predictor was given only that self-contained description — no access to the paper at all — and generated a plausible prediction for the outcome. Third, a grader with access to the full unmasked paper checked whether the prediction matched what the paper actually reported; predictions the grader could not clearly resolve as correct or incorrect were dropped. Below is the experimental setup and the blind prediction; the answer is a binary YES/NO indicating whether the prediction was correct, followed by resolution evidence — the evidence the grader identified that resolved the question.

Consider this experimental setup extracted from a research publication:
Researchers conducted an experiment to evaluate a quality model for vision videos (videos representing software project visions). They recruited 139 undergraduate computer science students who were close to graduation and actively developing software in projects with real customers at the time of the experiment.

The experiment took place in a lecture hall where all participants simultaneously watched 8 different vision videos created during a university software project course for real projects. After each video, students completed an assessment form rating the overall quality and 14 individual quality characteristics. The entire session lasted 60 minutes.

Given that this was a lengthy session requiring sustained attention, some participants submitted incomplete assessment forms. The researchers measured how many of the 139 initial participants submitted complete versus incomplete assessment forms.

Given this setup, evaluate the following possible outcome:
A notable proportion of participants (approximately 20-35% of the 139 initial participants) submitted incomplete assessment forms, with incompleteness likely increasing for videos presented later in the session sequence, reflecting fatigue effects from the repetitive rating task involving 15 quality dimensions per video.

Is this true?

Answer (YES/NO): NO